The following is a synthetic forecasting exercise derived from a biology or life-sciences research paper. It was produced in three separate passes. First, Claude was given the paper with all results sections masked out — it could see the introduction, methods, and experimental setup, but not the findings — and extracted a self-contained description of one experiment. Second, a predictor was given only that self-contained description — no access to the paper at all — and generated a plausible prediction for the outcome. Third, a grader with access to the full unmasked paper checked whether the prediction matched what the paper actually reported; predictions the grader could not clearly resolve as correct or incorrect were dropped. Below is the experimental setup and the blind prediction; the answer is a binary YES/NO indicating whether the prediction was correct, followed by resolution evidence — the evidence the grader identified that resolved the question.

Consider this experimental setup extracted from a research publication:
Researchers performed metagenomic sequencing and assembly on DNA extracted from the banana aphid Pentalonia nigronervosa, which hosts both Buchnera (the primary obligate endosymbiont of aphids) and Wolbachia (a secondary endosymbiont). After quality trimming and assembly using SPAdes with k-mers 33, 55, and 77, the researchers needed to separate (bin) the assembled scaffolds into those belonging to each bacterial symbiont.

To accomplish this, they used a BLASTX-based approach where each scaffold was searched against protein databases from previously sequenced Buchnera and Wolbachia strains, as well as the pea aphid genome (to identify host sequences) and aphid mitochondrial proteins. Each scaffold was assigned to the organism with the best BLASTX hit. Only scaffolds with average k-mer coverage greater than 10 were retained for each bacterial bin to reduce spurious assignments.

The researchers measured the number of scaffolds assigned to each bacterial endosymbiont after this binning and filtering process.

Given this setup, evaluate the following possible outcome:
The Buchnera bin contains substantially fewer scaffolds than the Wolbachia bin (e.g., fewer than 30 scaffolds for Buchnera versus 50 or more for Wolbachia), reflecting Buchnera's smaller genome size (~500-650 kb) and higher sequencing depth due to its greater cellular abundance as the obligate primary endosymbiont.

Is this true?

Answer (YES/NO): NO